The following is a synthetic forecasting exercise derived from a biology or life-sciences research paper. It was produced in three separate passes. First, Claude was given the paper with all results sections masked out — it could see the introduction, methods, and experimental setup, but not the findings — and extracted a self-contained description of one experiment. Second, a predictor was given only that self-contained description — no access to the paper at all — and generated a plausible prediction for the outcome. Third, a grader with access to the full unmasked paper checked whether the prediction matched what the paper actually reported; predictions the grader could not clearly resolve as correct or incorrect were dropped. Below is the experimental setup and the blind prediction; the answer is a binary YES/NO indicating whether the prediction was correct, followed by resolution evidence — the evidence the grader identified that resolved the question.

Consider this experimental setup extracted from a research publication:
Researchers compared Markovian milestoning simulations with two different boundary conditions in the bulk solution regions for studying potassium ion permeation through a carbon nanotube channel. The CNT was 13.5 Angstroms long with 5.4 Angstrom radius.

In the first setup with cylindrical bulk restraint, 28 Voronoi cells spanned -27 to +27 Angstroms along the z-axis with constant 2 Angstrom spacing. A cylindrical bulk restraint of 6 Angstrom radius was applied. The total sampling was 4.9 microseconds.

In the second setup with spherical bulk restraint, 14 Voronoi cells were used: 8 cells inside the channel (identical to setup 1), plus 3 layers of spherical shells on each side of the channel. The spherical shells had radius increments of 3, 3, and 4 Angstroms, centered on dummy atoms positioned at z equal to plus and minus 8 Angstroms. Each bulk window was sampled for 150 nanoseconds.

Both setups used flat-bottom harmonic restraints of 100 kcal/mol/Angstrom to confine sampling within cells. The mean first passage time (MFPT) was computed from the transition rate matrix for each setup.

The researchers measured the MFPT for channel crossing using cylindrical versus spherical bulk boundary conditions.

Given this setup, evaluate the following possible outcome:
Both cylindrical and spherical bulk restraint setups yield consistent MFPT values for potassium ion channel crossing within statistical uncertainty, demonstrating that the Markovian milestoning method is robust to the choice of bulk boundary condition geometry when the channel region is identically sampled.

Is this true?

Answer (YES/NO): NO